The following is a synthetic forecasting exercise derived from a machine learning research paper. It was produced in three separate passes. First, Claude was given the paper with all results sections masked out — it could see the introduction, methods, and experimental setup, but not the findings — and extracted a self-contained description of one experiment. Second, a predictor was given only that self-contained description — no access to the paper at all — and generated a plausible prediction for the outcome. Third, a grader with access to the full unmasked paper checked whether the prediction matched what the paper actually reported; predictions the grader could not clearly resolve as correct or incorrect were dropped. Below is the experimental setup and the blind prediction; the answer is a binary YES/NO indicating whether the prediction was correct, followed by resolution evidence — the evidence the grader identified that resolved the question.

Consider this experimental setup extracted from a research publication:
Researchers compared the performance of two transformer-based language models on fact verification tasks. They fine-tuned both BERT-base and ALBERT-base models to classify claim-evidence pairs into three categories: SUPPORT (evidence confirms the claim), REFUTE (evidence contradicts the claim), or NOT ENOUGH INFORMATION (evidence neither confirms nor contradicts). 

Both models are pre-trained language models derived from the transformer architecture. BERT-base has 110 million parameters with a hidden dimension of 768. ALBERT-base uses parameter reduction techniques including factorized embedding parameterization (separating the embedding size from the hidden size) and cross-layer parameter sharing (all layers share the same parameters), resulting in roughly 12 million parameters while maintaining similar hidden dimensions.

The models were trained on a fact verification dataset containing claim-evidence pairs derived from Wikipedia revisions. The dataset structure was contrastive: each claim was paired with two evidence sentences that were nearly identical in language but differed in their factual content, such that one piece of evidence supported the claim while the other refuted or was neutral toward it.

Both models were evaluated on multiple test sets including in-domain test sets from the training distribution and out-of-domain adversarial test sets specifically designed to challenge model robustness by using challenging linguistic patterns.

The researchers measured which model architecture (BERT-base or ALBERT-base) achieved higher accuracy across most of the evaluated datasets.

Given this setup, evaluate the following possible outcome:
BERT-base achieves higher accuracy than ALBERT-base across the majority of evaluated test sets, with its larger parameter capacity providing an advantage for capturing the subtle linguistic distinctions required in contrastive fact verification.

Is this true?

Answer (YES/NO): NO